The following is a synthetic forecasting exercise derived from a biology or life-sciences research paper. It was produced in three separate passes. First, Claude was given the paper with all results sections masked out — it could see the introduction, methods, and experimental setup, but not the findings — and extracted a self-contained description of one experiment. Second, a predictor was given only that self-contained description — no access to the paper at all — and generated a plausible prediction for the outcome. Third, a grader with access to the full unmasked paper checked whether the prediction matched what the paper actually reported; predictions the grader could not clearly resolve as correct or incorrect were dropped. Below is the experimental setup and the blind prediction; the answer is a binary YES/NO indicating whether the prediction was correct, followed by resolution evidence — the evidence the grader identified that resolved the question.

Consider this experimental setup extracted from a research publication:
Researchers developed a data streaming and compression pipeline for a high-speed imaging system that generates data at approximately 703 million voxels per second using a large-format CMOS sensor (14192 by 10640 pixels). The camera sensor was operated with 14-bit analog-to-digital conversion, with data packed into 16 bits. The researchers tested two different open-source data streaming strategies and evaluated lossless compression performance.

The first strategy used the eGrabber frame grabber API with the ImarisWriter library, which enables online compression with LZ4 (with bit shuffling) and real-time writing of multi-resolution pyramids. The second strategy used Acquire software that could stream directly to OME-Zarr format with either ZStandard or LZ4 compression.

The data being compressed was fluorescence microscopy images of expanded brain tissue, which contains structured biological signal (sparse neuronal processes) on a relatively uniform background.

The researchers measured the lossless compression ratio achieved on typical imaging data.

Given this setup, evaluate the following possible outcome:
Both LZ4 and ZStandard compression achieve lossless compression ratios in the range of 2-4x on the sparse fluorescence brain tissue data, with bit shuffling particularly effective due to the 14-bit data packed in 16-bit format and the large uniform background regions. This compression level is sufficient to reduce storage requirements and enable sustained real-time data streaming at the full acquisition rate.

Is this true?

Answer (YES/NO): YES